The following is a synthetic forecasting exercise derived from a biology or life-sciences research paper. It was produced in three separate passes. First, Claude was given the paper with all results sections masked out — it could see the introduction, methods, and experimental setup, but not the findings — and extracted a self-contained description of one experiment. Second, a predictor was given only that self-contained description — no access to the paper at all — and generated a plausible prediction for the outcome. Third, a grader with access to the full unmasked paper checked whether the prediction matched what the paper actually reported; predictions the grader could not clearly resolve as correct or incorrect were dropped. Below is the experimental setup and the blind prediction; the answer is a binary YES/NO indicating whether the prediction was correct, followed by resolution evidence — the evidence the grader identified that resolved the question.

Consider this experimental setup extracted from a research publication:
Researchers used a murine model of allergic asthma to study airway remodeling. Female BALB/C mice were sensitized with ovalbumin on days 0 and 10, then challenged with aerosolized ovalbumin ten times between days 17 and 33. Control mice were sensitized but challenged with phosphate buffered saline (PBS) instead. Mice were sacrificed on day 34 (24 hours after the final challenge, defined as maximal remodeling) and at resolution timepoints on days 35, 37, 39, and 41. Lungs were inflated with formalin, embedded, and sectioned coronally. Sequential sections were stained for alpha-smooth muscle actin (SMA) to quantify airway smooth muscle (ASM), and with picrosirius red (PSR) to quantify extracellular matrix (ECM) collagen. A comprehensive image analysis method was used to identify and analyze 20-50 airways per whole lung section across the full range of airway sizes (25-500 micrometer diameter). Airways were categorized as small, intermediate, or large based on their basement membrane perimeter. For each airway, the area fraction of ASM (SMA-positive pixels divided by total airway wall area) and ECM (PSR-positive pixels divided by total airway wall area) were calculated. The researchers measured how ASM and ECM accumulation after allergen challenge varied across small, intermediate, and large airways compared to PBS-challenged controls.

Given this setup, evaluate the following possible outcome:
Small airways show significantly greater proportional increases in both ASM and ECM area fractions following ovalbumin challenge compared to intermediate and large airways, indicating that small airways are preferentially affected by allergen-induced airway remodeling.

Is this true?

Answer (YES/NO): NO